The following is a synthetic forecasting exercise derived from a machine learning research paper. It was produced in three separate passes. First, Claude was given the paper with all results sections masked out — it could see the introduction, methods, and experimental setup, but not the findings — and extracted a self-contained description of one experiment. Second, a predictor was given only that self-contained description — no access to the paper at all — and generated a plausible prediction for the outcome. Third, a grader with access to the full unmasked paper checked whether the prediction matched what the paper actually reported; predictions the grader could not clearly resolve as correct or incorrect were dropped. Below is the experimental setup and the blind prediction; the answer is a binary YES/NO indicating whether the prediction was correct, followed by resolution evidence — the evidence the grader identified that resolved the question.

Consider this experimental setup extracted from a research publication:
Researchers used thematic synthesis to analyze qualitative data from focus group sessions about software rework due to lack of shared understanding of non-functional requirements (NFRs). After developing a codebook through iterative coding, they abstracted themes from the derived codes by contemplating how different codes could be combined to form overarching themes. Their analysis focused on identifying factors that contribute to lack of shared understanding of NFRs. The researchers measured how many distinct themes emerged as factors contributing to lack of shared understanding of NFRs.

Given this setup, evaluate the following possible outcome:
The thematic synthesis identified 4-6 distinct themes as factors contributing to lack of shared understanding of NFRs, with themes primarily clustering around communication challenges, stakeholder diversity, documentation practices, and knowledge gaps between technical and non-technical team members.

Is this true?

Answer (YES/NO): NO